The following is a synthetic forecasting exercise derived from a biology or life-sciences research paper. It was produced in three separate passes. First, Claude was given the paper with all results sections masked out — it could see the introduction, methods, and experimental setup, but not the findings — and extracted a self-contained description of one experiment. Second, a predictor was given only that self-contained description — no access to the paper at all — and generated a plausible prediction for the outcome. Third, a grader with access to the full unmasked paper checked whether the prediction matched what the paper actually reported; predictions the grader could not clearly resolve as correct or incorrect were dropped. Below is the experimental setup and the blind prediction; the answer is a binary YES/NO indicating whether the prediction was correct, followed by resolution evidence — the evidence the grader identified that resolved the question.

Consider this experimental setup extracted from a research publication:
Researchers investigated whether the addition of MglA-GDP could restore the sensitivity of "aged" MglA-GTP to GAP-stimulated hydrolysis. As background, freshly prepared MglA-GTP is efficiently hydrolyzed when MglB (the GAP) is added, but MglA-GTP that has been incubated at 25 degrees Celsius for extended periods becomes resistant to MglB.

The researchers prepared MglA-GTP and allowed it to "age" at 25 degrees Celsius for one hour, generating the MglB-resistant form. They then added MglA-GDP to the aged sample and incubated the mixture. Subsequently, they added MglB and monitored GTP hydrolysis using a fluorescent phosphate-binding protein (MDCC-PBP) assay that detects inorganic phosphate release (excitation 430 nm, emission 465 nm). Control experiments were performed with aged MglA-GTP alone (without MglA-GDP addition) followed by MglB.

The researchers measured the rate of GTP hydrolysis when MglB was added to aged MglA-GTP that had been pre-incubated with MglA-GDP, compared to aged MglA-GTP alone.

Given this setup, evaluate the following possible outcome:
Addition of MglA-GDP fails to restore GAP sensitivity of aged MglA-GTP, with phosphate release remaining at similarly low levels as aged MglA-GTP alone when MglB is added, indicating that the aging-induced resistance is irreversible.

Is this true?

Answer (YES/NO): NO